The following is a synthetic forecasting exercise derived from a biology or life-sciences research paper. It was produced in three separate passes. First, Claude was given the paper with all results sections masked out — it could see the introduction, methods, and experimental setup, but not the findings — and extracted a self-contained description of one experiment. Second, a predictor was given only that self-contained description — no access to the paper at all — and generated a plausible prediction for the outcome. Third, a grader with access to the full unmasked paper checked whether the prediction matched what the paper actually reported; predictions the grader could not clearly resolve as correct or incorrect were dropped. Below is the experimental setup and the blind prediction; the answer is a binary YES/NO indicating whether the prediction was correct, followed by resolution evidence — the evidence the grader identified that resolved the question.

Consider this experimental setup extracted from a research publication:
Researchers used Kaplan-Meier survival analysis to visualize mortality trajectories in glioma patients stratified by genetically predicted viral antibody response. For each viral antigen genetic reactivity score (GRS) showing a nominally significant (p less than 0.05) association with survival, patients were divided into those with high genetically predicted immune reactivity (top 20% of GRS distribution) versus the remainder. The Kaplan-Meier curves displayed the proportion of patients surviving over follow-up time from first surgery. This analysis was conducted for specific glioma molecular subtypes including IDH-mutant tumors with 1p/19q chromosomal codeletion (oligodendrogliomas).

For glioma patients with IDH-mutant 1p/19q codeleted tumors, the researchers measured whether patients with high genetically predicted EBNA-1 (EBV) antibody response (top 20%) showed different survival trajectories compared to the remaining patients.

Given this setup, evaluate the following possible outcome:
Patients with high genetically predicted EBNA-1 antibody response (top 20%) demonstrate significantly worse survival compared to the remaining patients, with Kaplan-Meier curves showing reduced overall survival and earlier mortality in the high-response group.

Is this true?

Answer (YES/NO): NO